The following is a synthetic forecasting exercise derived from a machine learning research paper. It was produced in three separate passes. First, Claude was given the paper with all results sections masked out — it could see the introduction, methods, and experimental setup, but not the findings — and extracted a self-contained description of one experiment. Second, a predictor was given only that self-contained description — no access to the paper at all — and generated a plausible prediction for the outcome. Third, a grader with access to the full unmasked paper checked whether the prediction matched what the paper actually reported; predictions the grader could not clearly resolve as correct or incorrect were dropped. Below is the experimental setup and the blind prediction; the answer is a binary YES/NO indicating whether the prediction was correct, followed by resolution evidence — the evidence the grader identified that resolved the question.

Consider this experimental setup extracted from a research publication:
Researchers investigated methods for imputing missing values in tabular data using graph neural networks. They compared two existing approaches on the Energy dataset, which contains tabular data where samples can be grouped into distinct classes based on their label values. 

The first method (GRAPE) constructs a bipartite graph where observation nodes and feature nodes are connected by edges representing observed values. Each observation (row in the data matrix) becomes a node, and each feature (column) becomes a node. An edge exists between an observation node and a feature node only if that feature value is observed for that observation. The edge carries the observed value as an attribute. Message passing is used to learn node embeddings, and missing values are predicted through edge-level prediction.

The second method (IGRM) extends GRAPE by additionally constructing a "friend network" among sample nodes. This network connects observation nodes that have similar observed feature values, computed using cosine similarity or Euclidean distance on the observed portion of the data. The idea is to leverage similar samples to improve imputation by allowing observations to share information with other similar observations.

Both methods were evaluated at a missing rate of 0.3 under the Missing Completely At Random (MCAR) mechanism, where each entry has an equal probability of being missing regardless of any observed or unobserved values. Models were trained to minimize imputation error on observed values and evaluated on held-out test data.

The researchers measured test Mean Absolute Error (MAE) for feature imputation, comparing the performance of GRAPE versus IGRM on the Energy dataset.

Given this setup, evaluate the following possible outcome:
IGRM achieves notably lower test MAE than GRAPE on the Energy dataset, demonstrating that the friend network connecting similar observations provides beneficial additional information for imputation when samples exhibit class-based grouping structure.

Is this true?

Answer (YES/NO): NO